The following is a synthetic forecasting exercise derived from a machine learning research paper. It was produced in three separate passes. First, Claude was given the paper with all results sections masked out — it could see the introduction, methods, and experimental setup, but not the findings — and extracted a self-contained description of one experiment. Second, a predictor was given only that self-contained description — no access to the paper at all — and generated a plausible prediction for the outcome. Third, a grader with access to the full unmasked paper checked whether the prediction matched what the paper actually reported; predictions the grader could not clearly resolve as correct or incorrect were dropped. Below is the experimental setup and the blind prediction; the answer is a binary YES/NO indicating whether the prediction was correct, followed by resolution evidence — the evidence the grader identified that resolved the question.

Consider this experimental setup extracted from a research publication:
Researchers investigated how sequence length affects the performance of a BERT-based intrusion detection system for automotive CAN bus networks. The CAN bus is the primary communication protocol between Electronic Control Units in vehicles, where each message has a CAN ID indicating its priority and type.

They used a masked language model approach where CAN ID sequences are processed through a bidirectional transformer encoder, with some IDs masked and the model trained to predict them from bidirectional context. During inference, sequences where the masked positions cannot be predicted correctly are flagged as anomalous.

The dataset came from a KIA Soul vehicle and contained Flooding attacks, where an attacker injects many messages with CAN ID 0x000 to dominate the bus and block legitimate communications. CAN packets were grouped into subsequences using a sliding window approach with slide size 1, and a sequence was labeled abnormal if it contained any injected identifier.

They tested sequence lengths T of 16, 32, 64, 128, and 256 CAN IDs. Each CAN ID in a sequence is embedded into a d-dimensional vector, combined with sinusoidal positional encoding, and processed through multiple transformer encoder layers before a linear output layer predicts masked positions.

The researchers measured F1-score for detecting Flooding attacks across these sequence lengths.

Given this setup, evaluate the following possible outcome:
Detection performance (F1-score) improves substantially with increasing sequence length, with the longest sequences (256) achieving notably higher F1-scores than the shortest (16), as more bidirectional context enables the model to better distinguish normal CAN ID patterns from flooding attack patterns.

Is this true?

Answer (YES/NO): YES